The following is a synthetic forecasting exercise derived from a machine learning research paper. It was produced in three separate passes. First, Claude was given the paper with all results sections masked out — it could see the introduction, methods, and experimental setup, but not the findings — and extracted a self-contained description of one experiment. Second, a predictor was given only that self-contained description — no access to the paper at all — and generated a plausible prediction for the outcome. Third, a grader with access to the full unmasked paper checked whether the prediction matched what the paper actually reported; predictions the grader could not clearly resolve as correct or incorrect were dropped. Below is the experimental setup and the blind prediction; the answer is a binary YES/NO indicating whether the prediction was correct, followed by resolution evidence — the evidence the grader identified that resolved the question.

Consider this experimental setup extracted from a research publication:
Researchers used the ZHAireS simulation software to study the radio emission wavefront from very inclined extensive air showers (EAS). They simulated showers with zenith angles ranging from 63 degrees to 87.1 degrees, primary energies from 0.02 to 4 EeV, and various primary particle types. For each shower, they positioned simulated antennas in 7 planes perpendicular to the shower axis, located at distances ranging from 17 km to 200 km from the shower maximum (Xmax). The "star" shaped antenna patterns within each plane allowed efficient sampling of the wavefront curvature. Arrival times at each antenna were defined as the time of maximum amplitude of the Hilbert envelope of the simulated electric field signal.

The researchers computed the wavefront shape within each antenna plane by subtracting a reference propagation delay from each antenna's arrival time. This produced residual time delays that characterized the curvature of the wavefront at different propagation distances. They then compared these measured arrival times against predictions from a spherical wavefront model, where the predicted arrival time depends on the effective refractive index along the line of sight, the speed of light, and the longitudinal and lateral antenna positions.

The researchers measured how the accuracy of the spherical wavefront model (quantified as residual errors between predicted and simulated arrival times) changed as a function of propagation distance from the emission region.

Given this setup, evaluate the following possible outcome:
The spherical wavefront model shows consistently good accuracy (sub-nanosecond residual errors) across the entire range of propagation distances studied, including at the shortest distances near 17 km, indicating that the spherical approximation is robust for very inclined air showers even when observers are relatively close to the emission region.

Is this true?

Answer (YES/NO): NO